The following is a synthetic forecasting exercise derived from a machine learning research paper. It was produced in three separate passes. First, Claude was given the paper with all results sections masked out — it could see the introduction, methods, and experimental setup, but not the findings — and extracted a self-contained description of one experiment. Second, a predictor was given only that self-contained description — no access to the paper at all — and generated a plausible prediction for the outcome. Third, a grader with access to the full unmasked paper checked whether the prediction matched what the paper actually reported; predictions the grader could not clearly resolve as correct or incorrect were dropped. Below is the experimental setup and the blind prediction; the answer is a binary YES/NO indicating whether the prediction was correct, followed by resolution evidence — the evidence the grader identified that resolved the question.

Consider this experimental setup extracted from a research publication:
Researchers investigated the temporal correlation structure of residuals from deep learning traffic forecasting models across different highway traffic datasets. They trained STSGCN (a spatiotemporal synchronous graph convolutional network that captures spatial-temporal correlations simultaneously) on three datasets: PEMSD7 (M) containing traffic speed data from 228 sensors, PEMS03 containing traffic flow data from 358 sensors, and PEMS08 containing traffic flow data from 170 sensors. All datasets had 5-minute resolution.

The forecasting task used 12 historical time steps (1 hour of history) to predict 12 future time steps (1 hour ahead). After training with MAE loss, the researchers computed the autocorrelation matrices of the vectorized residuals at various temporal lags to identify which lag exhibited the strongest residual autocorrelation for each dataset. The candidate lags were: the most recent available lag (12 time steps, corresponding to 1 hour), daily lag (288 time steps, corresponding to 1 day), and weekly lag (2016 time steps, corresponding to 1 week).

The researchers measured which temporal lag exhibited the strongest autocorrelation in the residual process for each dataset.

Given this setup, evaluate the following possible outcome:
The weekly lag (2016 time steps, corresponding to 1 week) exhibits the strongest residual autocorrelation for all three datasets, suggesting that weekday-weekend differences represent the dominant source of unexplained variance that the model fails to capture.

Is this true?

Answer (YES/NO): NO